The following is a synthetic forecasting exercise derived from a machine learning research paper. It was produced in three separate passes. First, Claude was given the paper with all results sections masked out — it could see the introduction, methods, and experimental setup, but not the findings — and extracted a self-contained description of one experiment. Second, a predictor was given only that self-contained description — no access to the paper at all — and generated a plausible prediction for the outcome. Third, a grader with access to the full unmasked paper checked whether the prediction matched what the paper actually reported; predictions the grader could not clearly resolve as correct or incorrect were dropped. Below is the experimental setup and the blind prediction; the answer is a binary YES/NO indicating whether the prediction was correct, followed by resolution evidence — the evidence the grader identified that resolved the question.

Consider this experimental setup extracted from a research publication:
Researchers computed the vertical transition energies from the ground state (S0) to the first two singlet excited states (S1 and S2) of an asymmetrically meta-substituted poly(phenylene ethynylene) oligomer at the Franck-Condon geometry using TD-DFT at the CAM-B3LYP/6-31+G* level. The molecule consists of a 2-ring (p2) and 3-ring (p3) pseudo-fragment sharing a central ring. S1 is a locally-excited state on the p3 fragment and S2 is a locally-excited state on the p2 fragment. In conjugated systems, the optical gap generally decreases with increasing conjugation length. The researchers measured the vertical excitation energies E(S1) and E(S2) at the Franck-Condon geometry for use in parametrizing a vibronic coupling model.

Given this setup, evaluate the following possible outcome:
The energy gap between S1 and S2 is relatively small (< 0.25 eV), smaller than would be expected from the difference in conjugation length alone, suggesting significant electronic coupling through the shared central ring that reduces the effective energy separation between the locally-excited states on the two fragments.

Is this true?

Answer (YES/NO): NO